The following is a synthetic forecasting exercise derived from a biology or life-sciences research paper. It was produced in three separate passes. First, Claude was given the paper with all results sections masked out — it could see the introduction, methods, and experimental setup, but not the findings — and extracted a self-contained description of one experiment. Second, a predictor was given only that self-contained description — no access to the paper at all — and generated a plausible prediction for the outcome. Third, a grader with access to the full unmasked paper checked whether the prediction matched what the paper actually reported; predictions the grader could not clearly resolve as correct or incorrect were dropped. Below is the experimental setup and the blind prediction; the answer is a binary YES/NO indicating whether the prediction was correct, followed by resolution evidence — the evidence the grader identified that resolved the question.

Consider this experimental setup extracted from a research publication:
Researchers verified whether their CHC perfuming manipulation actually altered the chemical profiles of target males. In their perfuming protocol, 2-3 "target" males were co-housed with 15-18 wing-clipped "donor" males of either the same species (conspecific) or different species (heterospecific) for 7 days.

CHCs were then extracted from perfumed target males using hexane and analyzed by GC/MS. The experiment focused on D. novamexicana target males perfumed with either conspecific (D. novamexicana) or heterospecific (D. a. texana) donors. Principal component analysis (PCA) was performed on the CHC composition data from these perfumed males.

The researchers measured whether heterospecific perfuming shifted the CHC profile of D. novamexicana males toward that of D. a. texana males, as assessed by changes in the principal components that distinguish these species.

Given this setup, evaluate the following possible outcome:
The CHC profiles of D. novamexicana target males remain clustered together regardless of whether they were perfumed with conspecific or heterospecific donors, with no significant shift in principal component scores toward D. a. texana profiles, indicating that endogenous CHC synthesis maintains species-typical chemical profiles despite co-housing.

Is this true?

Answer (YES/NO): NO